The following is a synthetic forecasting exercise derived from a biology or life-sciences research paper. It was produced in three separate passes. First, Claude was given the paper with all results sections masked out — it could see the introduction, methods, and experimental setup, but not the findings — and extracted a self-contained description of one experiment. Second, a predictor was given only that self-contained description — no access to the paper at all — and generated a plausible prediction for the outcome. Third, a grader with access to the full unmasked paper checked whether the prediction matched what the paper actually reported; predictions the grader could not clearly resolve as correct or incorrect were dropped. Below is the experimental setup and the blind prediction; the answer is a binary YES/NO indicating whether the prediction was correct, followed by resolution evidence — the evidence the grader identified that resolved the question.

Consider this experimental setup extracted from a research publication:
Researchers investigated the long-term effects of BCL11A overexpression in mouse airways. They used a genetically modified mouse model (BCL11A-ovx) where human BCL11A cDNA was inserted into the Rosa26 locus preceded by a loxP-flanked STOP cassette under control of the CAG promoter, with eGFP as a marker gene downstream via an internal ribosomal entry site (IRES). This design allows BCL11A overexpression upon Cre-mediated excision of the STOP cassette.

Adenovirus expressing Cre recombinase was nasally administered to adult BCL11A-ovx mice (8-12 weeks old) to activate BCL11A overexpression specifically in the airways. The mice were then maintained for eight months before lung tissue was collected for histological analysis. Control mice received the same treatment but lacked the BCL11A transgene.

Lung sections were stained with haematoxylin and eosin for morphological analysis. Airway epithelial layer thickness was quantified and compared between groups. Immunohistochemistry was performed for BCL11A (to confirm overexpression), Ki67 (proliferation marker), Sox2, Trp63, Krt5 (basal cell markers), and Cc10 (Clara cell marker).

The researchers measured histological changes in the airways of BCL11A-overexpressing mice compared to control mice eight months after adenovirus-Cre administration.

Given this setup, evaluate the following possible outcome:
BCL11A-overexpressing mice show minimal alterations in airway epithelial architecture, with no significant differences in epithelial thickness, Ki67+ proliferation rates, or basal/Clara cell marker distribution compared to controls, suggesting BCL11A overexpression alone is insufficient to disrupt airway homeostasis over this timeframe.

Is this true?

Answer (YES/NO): NO